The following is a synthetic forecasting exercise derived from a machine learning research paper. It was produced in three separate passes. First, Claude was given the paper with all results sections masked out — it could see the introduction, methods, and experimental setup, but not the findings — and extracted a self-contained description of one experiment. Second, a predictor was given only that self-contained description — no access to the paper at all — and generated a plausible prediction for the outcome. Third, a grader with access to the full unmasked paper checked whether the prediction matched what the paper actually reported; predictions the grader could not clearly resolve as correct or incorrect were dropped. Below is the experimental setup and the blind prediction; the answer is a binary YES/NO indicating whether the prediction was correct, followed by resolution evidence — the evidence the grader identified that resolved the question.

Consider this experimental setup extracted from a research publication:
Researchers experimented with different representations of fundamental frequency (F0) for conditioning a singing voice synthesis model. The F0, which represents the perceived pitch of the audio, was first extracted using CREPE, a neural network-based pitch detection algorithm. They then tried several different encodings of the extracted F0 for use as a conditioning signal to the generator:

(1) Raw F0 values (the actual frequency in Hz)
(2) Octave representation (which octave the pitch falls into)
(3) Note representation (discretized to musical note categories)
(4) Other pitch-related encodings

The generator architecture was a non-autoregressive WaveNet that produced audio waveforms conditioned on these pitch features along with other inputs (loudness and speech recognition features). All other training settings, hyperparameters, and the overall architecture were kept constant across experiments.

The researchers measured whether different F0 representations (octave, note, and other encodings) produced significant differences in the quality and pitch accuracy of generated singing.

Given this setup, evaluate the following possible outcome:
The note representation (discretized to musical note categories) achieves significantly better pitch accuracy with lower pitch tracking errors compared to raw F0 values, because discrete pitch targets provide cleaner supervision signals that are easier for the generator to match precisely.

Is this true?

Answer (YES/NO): NO